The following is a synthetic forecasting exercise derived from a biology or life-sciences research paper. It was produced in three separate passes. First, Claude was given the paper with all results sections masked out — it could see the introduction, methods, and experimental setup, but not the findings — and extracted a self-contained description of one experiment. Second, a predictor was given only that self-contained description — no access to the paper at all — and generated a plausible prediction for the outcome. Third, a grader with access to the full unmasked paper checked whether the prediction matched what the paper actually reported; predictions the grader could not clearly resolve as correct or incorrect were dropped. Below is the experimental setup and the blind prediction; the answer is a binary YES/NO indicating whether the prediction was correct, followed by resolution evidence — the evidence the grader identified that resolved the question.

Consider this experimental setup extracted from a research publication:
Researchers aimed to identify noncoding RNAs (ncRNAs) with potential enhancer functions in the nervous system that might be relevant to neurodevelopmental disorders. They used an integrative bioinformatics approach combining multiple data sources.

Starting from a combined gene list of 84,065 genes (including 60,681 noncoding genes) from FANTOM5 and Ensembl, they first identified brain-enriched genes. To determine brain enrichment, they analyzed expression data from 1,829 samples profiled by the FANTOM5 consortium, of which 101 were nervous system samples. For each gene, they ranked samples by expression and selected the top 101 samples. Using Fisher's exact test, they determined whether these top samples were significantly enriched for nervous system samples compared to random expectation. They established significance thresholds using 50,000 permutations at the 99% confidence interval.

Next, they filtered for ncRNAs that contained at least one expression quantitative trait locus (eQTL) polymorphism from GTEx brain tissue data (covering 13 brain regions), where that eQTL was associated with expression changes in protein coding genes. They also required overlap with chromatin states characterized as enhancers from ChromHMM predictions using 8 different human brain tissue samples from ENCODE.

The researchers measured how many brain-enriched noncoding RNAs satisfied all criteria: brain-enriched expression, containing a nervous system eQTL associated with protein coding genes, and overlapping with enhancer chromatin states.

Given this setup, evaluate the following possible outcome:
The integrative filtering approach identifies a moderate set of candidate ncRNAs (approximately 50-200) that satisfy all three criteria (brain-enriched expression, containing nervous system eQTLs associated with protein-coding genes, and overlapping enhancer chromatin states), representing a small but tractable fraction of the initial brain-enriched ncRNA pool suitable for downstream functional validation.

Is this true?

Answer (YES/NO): NO